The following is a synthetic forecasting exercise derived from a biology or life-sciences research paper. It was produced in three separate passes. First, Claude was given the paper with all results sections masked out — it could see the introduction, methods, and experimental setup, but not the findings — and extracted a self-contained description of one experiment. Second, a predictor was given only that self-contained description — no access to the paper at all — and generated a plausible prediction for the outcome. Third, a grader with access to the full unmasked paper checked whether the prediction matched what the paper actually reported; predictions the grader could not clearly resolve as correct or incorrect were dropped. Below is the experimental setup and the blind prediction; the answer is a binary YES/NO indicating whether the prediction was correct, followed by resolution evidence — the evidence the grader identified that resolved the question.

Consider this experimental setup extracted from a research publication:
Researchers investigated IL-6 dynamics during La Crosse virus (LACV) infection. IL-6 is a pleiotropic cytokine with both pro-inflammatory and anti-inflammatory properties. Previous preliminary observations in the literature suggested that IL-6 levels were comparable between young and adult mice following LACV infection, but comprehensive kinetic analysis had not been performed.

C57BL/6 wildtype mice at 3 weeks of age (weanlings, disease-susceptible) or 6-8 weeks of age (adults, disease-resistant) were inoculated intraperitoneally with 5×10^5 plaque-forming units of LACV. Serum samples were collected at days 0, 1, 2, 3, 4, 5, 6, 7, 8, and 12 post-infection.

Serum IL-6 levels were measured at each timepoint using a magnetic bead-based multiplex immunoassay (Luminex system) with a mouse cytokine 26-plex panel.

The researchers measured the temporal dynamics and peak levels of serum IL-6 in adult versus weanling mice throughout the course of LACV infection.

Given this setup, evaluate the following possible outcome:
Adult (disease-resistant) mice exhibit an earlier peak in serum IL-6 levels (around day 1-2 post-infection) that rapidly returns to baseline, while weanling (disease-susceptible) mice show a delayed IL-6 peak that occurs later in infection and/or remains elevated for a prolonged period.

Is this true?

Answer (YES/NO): NO